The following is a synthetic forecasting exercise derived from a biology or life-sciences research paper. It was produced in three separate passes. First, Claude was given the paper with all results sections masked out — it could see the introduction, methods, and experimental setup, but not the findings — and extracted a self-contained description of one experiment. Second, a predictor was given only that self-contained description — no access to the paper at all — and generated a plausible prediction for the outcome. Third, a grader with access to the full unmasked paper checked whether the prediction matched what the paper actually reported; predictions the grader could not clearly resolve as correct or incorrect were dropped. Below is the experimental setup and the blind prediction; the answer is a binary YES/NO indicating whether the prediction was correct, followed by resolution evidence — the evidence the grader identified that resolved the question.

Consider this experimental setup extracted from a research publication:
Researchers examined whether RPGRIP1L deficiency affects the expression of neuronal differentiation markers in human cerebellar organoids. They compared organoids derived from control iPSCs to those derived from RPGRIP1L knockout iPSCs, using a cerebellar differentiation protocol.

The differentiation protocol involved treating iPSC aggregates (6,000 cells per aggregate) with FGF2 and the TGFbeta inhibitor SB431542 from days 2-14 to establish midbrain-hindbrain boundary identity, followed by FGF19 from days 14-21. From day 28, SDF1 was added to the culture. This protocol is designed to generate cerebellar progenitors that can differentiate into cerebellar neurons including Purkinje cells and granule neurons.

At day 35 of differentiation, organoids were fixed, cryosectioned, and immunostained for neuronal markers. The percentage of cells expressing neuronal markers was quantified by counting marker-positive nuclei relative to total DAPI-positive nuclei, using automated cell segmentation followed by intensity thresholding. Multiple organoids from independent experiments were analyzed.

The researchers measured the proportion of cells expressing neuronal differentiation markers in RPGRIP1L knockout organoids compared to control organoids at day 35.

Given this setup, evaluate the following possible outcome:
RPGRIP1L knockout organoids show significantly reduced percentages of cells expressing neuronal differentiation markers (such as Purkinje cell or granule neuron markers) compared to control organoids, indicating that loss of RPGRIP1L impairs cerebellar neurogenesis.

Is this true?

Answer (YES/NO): YES